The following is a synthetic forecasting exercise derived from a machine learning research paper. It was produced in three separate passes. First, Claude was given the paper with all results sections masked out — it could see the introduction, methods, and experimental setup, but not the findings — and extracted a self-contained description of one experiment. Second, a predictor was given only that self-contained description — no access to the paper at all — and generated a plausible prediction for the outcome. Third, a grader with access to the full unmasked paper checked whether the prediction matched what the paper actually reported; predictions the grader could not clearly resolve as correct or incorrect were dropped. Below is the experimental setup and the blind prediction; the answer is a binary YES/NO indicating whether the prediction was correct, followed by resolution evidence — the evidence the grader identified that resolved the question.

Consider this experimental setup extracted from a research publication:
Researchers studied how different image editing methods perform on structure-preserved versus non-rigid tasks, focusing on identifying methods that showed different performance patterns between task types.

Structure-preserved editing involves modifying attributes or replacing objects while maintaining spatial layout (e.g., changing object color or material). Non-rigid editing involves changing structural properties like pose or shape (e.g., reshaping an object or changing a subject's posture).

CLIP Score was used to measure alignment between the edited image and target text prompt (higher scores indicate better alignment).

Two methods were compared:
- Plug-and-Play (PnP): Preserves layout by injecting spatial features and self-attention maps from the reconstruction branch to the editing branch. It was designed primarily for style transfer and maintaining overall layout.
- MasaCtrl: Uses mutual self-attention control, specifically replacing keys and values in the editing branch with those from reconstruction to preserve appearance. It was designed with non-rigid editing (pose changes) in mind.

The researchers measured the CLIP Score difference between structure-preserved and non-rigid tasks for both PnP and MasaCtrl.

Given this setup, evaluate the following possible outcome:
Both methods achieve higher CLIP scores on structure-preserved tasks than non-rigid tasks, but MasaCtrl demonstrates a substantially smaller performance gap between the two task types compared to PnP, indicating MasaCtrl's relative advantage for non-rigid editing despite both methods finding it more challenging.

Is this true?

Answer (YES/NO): NO